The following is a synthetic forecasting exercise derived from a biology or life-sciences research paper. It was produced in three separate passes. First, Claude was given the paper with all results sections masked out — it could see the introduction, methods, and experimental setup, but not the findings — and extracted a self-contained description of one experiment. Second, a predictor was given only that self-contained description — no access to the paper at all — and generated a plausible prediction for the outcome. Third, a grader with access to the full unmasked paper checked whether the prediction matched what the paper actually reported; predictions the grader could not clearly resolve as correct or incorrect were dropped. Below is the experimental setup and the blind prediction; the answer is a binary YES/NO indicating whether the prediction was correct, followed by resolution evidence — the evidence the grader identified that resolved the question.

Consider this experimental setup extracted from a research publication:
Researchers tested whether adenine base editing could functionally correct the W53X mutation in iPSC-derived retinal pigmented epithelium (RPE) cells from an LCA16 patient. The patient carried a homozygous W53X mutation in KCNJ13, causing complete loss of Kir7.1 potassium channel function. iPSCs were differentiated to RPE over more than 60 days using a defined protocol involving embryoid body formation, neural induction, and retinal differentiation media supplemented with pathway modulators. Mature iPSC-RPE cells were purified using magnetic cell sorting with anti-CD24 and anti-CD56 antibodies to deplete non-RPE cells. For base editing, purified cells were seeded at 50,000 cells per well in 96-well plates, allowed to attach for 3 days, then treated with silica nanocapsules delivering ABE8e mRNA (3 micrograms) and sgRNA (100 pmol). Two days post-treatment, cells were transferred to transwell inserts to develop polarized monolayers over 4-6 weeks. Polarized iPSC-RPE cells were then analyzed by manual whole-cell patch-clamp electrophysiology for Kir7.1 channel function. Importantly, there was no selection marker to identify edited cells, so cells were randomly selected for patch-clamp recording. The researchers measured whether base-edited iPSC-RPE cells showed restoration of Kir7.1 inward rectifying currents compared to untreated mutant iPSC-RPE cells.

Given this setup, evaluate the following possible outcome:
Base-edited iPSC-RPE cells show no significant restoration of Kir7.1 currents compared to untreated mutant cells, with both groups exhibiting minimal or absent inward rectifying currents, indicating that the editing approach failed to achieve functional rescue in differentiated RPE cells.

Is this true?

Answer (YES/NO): NO